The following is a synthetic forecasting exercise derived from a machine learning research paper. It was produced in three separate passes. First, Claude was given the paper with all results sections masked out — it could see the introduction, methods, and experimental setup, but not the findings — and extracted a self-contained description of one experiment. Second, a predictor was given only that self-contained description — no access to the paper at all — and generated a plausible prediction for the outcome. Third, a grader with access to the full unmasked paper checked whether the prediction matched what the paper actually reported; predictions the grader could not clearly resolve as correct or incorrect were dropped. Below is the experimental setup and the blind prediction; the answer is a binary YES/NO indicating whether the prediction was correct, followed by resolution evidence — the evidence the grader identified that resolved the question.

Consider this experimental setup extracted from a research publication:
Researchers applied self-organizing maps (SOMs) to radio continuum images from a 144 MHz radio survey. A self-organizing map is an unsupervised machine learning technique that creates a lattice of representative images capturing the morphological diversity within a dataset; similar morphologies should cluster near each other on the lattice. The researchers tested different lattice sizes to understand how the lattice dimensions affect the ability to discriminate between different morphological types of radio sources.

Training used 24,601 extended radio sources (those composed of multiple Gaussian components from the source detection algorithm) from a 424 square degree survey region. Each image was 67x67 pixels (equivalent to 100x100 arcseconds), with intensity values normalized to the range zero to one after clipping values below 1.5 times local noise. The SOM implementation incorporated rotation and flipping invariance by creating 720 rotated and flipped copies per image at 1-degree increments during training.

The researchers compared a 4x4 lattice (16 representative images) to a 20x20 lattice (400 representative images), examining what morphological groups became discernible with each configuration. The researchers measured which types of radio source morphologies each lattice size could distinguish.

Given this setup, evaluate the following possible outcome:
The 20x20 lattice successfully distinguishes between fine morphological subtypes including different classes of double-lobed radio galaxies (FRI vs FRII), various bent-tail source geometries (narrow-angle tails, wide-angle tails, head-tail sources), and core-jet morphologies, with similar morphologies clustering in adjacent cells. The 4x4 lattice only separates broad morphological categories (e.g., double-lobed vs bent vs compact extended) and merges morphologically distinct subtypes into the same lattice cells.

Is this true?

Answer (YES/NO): NO